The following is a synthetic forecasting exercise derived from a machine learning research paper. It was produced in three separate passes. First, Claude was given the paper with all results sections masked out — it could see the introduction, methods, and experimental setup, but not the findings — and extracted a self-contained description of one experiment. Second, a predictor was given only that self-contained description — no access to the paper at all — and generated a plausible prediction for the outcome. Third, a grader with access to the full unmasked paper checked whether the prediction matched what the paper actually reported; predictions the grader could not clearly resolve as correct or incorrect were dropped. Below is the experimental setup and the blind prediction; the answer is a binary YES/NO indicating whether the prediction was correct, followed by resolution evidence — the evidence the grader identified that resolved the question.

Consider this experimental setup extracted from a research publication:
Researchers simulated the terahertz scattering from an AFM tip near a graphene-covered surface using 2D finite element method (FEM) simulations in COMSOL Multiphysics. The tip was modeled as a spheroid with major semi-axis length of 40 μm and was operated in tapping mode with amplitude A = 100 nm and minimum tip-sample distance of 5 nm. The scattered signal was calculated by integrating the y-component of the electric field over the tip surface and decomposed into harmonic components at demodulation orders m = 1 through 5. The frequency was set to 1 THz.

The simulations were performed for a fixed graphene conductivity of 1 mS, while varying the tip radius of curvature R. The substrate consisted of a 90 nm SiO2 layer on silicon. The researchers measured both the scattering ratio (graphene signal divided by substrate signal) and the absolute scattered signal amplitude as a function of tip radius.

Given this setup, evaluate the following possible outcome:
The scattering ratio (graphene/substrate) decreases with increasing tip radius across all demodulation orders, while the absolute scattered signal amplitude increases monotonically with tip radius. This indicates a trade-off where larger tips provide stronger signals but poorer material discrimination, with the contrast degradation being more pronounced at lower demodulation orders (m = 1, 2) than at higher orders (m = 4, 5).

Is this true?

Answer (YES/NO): NO